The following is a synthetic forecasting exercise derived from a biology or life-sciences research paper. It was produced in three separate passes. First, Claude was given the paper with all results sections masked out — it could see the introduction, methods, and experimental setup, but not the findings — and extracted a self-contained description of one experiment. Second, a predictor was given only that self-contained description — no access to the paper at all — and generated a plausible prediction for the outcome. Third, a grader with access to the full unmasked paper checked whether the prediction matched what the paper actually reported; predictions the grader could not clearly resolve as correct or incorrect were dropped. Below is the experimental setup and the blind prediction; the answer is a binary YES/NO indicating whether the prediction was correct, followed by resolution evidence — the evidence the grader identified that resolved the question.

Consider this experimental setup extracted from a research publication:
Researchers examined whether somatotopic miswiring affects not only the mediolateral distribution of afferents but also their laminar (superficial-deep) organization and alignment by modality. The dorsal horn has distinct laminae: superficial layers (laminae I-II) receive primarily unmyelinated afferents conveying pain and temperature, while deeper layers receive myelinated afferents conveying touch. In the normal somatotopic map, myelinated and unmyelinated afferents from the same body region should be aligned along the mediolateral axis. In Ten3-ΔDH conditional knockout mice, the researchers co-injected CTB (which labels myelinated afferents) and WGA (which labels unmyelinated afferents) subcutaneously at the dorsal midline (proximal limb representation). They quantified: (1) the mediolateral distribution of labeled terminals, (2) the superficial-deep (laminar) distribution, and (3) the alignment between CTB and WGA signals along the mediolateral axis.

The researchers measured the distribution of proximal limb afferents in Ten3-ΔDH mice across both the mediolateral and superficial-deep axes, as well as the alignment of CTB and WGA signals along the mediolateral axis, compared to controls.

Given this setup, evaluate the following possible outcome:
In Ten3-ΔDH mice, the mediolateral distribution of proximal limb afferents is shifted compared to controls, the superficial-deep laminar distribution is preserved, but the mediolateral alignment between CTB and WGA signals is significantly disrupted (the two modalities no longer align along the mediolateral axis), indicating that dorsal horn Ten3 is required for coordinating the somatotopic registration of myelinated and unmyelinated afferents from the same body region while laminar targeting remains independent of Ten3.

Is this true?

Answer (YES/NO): NO